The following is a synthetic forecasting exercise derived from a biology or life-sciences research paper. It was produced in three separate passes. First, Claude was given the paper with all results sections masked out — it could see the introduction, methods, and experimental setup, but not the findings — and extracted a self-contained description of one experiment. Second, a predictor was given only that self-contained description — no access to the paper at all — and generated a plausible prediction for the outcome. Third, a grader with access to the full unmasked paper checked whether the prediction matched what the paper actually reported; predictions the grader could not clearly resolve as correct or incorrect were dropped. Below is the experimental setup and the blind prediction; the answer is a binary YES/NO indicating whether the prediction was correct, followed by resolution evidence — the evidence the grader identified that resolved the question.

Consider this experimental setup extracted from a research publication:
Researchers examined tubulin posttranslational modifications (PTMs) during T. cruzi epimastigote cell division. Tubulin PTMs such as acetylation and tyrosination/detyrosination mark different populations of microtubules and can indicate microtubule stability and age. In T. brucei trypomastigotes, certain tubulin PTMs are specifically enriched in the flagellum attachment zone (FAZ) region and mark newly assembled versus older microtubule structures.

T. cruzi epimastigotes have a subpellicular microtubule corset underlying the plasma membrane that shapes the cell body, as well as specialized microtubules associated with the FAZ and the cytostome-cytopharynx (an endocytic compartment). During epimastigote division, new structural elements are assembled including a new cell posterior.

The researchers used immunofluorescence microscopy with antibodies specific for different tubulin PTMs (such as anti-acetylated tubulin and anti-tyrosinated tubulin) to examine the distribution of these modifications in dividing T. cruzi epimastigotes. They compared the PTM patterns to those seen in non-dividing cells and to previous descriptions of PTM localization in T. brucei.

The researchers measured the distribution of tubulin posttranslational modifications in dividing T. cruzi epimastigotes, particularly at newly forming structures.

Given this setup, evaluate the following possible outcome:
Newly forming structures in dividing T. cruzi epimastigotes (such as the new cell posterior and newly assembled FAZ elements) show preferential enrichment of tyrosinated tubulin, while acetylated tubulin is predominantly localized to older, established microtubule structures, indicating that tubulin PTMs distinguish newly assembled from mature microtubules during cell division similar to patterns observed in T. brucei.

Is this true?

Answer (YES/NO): NO